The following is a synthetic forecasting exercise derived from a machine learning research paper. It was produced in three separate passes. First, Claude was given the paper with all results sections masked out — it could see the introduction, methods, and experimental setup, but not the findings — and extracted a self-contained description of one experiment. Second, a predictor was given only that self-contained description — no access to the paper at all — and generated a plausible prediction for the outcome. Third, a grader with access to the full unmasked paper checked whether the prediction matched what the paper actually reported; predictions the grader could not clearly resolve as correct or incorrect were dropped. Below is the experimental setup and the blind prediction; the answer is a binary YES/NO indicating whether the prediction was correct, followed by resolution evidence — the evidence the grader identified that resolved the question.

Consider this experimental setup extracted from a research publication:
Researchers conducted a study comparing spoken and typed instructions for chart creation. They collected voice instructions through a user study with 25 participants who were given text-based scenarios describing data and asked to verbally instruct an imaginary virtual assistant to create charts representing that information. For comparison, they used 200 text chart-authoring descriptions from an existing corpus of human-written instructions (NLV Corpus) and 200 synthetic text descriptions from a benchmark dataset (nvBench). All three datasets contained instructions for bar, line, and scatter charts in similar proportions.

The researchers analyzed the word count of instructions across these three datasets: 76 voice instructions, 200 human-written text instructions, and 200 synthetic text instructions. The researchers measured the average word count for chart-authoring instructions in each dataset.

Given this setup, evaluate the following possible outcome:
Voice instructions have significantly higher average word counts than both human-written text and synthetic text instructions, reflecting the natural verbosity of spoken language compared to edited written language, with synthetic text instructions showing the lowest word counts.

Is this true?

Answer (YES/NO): NO